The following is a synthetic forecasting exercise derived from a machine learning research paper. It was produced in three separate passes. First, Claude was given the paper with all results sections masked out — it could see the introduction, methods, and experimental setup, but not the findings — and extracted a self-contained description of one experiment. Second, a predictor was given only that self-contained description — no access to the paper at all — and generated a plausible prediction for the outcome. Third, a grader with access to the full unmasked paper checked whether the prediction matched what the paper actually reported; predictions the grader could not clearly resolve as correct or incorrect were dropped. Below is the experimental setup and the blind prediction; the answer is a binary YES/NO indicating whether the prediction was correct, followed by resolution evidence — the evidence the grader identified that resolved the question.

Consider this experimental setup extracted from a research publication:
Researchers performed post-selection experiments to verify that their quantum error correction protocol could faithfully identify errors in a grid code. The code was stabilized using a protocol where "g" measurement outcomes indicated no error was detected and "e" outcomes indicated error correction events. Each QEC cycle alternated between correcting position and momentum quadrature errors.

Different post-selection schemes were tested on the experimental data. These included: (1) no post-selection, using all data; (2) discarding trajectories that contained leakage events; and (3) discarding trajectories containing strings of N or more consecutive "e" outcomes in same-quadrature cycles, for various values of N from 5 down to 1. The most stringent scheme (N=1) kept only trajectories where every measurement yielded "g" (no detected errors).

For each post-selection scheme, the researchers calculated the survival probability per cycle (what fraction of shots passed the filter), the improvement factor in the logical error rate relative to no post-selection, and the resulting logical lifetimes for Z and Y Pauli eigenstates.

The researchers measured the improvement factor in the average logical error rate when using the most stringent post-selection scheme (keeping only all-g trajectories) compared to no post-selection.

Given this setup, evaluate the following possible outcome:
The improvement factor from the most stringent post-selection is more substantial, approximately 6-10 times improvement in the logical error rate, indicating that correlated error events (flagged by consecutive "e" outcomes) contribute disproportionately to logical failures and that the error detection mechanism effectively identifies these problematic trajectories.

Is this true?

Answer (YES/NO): YES